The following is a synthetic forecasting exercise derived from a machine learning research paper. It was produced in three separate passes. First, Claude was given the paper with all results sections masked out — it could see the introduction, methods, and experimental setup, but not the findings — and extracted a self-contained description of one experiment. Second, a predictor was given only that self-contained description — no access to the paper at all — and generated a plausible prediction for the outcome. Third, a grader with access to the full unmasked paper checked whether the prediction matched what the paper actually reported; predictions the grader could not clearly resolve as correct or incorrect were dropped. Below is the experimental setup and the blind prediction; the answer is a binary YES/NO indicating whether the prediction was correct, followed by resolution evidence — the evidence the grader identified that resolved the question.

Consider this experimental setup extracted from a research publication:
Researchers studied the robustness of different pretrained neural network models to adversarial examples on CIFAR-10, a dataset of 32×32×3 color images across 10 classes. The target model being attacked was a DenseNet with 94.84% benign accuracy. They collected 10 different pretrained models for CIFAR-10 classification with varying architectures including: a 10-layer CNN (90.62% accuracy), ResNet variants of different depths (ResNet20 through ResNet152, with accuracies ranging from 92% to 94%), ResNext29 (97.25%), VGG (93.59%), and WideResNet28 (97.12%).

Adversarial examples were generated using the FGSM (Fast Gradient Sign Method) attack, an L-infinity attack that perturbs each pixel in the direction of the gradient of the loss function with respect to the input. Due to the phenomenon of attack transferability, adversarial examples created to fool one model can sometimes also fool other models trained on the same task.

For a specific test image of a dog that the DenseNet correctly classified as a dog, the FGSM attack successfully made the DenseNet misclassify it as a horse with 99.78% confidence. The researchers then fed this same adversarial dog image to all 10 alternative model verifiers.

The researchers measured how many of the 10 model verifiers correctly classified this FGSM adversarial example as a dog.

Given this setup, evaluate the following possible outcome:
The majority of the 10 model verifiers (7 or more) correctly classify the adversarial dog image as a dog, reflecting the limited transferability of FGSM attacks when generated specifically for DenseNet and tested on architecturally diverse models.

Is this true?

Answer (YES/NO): YES